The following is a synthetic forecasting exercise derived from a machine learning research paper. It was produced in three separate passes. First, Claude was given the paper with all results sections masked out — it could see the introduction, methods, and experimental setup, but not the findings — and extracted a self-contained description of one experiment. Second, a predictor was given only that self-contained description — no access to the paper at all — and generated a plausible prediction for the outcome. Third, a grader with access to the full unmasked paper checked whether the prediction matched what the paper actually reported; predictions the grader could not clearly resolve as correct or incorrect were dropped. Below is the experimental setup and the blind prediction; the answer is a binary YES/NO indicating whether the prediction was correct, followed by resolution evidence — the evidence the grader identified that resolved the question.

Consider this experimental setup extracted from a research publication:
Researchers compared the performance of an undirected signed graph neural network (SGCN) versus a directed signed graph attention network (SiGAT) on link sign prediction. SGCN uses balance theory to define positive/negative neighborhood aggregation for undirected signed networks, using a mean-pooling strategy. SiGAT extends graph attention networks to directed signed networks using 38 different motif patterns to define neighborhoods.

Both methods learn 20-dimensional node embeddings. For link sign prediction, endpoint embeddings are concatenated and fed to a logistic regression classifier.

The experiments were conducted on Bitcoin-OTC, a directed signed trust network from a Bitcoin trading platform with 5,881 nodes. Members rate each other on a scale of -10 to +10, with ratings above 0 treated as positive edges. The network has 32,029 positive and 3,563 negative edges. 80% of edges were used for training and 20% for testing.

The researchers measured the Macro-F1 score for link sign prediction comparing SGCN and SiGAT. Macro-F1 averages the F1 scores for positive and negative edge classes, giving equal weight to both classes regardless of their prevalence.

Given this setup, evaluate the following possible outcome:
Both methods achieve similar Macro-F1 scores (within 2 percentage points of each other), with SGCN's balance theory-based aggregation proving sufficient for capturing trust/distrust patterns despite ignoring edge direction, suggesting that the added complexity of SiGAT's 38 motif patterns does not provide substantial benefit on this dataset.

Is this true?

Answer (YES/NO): NO